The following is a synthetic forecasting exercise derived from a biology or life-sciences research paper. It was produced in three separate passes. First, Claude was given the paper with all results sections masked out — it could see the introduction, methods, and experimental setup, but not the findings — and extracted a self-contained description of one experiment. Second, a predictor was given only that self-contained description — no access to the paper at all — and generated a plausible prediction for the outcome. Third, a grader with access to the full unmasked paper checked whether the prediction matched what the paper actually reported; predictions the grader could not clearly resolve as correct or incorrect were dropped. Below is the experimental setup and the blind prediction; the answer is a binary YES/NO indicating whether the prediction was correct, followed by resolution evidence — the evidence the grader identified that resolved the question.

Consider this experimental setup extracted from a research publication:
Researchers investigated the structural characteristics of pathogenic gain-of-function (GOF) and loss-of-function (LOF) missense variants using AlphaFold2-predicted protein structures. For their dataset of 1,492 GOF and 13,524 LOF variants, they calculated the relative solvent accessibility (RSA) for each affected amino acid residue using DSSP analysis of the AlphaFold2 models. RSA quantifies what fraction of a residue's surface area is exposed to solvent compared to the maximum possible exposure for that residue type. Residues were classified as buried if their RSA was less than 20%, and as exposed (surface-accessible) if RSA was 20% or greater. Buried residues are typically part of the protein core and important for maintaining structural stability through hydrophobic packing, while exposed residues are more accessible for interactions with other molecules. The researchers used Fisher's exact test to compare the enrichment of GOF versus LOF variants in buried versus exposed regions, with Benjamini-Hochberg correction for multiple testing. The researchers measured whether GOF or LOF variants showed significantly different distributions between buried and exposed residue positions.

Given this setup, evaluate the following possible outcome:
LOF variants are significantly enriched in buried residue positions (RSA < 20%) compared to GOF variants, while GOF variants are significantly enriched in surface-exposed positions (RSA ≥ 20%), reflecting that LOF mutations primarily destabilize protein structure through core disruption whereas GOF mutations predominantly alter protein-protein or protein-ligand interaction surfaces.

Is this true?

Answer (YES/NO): YES